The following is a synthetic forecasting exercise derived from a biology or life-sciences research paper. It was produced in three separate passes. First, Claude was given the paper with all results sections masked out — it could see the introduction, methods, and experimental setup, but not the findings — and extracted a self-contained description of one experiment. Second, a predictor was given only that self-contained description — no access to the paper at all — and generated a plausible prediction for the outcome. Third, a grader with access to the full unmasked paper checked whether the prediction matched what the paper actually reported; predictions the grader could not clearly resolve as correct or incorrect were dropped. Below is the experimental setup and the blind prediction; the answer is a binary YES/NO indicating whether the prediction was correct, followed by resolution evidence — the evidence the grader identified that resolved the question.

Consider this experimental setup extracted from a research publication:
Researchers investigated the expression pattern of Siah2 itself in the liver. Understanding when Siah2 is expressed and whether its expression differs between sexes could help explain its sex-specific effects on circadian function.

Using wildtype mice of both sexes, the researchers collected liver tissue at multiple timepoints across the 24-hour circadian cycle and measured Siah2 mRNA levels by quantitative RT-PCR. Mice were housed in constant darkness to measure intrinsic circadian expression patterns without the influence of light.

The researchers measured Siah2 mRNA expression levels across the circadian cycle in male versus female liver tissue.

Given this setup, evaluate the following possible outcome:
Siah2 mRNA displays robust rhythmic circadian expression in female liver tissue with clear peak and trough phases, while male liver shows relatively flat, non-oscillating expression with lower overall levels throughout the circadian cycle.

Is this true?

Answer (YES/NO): NO